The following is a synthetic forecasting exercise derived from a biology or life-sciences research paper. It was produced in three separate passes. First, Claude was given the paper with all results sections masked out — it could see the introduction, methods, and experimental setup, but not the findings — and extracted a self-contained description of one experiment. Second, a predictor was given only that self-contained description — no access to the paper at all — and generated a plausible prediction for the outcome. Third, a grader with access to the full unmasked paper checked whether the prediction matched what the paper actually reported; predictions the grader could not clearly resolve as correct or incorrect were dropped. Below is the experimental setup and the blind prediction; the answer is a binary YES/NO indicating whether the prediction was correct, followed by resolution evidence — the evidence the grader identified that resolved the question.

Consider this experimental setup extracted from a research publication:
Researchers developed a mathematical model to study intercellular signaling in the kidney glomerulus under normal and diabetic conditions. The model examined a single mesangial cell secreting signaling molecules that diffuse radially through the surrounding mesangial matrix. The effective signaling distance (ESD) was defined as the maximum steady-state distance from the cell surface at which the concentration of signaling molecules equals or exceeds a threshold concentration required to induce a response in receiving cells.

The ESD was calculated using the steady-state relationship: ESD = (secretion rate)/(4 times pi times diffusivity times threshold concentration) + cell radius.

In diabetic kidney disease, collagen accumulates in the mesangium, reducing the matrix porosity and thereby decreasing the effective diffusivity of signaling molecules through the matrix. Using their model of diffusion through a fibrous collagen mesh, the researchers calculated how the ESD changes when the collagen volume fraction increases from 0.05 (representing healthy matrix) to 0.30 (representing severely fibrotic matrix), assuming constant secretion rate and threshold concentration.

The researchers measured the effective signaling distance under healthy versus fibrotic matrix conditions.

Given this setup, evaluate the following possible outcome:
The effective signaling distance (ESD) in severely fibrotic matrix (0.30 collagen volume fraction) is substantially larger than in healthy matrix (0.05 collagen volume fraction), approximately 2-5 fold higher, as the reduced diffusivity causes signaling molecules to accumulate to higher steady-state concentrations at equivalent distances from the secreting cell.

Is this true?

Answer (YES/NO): YES